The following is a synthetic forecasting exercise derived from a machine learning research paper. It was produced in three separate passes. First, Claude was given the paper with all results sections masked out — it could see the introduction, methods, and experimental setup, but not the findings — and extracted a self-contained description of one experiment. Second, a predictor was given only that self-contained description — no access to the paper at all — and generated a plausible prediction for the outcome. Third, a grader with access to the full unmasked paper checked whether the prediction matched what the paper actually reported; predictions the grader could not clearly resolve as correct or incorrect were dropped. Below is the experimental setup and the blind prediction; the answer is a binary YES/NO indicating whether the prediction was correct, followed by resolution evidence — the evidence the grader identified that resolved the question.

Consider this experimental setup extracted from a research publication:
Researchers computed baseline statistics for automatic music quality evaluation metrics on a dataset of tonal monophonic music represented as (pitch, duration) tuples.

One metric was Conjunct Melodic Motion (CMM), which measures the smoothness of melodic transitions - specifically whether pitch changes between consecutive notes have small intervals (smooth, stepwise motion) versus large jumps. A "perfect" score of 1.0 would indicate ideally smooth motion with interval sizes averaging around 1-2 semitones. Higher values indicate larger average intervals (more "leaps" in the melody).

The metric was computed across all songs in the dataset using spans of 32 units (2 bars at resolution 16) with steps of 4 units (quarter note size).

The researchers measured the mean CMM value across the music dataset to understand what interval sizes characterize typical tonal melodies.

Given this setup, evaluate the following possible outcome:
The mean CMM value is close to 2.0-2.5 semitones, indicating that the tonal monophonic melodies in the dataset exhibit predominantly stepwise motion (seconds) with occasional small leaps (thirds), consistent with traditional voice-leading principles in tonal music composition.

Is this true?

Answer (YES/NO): YES